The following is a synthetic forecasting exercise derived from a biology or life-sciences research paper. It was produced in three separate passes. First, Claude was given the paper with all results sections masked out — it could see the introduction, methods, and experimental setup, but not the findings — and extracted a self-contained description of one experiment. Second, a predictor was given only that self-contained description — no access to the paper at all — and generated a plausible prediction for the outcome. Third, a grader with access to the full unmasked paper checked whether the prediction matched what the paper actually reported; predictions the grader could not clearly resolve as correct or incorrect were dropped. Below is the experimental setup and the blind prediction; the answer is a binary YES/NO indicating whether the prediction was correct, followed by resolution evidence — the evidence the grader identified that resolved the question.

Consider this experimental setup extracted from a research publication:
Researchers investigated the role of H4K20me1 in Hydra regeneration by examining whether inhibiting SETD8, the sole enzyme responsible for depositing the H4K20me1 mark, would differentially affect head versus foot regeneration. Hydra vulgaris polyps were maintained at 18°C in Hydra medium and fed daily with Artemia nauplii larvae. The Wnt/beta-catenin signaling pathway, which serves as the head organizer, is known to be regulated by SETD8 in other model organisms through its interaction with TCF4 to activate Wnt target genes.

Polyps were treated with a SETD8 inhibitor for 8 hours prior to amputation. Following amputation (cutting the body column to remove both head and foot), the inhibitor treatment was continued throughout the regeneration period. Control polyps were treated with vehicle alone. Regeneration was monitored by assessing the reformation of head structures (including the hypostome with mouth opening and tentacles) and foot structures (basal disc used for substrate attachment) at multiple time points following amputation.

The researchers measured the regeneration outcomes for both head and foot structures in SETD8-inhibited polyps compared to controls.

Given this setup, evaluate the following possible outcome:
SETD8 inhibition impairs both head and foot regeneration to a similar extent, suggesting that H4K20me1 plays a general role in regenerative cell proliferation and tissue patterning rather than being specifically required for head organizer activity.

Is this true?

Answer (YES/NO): NO